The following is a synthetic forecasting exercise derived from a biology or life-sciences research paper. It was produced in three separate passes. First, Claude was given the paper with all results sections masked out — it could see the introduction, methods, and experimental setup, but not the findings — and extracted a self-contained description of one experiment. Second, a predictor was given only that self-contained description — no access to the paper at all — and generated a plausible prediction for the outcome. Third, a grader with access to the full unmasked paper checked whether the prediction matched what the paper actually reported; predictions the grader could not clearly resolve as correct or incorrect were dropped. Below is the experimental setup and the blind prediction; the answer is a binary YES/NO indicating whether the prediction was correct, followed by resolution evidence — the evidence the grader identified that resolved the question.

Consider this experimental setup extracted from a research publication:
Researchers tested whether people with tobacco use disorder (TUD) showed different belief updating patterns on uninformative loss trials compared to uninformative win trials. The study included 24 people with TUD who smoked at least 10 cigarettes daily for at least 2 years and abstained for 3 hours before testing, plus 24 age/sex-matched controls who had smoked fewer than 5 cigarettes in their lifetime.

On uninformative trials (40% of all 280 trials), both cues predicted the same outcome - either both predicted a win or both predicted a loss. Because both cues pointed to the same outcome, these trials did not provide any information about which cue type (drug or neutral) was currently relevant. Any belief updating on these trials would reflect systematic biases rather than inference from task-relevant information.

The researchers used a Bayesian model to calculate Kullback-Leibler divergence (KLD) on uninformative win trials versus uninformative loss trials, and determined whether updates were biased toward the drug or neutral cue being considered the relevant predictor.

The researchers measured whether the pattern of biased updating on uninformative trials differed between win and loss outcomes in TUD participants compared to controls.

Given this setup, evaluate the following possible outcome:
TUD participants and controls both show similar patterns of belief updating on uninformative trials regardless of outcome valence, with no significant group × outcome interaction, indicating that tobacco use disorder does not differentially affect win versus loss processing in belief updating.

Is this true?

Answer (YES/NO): NO